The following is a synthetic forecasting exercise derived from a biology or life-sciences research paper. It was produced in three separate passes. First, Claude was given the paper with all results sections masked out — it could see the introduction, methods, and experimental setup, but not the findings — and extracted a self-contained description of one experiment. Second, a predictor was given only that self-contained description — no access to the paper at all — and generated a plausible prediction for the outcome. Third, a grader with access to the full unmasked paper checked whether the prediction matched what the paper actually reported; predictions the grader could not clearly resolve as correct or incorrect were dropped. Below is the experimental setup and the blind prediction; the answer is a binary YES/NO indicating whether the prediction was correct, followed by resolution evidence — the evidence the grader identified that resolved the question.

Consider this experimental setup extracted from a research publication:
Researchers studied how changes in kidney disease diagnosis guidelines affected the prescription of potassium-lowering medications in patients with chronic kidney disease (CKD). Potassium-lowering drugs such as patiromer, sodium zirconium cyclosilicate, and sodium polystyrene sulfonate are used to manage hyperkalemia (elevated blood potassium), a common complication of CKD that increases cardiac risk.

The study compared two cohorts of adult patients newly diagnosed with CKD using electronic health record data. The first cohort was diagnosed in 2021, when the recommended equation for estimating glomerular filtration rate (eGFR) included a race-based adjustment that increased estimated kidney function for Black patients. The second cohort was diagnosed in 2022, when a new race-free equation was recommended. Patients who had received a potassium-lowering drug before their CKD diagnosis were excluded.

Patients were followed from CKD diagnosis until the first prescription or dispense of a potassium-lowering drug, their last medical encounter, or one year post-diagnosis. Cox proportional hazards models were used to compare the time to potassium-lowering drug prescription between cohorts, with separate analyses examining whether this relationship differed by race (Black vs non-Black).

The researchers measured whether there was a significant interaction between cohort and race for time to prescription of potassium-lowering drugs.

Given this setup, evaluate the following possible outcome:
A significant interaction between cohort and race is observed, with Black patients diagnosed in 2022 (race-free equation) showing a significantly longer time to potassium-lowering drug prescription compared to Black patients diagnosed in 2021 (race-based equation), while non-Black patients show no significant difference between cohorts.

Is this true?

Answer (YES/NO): NO